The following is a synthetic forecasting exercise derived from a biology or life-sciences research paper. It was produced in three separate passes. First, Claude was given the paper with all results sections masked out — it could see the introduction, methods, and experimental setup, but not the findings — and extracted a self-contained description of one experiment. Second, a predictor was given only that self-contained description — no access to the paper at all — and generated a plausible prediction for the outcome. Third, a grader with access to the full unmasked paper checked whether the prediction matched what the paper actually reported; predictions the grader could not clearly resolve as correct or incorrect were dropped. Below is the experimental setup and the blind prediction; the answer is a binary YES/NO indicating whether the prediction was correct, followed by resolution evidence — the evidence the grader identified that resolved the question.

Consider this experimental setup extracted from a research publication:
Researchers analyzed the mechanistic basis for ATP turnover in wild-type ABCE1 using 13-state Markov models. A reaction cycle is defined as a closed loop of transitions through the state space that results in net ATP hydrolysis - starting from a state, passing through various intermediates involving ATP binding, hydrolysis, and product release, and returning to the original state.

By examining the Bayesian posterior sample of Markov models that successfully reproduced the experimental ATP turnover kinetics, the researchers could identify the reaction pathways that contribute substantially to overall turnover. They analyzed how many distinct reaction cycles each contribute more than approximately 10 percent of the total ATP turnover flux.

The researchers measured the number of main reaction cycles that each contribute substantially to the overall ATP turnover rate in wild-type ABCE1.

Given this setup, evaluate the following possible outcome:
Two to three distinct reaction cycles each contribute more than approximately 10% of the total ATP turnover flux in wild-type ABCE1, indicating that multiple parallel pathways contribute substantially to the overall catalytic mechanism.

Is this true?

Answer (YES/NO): YES